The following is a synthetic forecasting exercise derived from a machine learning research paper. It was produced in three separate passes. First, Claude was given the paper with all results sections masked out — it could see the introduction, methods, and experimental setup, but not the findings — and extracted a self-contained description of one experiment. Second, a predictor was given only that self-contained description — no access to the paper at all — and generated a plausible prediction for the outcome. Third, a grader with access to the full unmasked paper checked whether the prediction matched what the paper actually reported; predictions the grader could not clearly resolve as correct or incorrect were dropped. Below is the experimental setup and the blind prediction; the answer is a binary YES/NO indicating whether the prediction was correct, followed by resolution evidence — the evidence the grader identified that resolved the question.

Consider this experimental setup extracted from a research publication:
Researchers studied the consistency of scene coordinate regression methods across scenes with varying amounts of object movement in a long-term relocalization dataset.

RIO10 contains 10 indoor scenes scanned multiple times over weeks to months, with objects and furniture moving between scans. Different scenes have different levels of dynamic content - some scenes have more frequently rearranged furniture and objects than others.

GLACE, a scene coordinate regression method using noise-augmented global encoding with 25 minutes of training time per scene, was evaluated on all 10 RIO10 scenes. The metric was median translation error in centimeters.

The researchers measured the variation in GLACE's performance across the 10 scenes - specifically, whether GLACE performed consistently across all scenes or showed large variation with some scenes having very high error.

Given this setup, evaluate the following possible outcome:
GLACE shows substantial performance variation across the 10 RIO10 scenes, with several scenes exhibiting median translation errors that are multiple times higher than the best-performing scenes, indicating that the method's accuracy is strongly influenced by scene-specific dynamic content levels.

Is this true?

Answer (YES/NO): YES